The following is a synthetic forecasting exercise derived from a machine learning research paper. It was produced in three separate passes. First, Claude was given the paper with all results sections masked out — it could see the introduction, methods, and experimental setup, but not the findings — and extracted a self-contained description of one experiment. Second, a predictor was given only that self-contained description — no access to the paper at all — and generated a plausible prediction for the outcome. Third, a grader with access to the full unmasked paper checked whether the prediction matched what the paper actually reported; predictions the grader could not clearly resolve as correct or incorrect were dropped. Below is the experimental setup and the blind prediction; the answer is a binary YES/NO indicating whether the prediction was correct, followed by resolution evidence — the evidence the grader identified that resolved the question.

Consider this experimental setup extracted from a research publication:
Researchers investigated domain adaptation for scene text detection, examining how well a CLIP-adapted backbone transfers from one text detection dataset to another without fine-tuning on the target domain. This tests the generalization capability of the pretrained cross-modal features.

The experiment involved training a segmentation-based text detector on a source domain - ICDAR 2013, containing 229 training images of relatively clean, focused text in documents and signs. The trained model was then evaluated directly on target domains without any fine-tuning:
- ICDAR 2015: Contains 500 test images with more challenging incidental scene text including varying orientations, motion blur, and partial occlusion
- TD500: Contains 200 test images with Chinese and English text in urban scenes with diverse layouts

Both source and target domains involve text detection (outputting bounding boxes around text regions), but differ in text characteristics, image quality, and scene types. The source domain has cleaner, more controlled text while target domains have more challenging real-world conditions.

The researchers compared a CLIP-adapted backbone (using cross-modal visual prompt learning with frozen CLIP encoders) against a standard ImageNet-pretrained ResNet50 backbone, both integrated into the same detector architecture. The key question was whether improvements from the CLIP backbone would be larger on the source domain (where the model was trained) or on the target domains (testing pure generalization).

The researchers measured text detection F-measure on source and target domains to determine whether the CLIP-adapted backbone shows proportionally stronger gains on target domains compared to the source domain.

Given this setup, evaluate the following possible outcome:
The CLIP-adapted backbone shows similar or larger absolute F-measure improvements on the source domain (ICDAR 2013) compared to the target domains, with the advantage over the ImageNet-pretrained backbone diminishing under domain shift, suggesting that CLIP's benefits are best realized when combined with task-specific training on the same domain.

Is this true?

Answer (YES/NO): NO